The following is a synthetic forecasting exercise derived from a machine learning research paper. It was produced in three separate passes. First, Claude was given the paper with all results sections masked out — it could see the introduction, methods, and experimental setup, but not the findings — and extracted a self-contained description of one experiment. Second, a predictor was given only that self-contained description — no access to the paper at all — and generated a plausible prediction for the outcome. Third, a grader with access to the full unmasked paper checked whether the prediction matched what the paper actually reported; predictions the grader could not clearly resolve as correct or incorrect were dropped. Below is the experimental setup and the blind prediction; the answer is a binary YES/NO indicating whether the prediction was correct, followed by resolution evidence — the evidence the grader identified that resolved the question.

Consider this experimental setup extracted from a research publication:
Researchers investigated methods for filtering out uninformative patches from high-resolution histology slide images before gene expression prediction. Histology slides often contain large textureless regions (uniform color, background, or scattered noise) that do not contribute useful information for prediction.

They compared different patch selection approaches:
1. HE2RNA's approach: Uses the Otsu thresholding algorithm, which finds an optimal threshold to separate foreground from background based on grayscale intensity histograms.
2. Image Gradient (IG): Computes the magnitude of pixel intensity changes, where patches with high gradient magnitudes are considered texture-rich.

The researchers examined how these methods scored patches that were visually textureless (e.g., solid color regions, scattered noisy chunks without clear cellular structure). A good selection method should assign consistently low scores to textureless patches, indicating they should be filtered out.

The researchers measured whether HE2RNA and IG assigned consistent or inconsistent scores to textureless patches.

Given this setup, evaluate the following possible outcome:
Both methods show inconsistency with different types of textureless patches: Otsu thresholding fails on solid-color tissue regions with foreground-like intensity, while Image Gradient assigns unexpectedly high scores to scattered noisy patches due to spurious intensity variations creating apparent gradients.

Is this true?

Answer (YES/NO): NO